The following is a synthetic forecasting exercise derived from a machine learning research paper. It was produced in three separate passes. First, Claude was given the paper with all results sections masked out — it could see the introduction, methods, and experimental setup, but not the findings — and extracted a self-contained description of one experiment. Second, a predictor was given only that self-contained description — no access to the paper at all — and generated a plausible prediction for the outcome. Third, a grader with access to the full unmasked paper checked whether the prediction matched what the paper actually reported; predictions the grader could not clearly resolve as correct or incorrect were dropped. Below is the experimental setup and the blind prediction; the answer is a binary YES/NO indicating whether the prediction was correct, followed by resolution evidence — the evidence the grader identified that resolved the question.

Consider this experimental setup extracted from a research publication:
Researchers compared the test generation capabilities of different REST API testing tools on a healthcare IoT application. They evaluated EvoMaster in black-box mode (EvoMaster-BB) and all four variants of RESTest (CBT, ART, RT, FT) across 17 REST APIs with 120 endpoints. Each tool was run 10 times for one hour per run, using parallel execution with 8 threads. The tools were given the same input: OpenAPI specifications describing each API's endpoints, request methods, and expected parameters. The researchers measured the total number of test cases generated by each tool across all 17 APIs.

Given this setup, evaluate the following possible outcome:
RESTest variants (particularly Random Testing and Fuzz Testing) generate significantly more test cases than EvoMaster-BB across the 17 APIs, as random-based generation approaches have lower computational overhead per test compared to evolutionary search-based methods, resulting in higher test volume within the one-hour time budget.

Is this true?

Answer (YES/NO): NO